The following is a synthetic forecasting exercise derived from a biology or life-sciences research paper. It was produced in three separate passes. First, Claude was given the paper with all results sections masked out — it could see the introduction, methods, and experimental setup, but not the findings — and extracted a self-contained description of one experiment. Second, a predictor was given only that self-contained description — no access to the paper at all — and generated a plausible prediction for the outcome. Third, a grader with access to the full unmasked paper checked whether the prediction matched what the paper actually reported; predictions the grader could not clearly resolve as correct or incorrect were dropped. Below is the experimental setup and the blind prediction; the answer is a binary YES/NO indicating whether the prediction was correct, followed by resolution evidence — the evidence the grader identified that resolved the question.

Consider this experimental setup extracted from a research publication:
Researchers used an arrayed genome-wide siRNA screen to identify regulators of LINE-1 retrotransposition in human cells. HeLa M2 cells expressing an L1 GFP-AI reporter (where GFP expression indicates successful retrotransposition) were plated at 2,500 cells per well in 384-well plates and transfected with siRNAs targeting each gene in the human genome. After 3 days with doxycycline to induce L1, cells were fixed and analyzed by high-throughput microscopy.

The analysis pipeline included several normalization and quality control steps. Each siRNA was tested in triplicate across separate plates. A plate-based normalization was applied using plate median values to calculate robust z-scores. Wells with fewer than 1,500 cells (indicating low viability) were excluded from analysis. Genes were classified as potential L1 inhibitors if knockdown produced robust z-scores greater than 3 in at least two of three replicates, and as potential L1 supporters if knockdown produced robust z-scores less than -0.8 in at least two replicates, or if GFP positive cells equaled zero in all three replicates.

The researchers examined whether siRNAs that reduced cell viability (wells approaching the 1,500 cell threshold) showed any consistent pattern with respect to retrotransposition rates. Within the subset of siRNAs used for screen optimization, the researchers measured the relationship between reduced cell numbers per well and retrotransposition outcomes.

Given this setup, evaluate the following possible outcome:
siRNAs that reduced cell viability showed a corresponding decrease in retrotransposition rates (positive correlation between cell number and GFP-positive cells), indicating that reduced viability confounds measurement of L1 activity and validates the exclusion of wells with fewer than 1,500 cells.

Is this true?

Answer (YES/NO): YES